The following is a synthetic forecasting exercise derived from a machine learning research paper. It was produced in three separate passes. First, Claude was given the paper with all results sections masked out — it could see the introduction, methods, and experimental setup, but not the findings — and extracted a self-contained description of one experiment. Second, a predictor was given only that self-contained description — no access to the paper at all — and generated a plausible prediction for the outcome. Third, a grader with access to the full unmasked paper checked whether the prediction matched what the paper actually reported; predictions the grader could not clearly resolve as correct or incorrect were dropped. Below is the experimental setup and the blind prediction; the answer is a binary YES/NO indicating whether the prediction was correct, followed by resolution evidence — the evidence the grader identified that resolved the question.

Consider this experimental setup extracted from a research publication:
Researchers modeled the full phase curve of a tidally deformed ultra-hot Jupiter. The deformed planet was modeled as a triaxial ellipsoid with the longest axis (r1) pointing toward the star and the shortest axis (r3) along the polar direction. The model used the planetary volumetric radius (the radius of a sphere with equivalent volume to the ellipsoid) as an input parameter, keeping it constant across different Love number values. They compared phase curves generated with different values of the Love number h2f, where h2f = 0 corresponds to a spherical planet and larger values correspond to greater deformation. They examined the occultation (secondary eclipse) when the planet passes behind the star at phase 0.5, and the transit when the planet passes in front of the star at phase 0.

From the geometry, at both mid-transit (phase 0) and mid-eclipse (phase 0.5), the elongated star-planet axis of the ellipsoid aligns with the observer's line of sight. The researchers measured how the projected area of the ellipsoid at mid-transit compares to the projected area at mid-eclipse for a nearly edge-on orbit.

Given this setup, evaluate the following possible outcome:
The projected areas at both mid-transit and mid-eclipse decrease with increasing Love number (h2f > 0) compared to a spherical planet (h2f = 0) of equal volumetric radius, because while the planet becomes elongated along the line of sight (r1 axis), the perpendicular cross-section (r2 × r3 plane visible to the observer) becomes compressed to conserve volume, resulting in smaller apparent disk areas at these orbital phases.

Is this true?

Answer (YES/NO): YES